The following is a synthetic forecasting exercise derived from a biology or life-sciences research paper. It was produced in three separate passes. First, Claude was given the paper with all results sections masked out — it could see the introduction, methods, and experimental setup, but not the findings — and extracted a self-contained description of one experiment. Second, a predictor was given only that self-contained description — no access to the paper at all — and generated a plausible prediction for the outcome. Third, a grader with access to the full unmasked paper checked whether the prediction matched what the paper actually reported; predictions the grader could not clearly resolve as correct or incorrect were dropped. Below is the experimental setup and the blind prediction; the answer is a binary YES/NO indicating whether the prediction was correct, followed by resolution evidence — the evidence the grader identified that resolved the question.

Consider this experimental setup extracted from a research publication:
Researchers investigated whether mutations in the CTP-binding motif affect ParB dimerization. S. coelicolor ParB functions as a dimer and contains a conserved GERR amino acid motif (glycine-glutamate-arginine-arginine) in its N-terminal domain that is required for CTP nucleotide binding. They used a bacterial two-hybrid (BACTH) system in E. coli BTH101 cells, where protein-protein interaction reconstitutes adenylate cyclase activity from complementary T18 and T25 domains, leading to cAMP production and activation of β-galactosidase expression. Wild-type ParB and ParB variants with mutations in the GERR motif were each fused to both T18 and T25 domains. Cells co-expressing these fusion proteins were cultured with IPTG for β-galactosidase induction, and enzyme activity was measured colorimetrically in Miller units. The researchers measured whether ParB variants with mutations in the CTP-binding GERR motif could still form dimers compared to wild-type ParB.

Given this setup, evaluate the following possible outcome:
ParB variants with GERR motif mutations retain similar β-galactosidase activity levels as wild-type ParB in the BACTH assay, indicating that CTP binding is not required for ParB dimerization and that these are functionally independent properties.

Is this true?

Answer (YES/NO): NO